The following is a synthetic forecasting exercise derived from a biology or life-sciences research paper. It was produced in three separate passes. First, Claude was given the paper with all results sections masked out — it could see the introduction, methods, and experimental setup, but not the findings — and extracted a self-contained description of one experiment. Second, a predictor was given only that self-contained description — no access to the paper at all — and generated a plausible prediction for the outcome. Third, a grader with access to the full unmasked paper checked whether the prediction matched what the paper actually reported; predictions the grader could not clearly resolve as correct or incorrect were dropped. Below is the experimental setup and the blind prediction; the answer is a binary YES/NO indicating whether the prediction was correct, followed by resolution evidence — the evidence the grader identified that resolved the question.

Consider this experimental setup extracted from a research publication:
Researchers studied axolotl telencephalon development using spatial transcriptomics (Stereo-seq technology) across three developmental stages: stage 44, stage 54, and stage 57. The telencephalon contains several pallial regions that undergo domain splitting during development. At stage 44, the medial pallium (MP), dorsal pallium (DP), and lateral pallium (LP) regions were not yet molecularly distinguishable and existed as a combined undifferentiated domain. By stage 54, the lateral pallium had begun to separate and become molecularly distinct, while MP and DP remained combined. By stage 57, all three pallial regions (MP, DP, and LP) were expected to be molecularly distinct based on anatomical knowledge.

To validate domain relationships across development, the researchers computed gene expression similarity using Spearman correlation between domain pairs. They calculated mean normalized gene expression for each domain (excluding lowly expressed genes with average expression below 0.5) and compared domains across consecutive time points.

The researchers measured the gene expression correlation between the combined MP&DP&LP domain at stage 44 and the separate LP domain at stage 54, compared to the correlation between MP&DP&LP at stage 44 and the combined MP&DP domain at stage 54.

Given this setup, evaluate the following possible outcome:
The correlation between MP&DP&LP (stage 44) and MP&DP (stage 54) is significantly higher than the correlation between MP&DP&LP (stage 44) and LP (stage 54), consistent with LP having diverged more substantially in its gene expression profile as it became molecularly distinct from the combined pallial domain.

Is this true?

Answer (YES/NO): YES